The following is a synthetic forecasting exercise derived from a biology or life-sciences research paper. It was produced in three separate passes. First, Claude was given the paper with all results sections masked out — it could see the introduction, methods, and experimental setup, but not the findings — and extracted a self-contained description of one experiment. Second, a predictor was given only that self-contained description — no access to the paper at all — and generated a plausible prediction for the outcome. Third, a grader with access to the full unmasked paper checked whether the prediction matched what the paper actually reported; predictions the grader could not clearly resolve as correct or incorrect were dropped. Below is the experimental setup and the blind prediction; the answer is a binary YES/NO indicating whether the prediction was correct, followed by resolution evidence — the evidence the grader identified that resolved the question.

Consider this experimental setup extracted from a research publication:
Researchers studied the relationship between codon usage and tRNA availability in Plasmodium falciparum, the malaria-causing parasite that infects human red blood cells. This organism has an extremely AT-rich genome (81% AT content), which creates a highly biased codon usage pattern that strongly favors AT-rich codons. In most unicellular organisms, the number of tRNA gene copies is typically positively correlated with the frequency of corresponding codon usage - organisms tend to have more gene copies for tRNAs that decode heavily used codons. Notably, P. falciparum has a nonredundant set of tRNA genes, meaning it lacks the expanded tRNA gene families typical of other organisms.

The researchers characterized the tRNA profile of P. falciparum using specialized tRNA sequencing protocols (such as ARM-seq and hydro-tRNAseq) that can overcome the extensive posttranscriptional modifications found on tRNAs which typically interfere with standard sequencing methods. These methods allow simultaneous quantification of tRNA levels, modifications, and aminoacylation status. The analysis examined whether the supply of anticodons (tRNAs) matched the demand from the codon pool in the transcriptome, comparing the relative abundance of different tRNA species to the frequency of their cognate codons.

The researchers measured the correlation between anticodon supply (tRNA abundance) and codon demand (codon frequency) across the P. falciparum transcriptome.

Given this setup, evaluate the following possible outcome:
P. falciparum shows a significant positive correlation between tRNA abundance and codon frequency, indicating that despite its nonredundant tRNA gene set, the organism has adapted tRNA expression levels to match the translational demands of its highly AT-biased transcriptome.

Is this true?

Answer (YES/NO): NO